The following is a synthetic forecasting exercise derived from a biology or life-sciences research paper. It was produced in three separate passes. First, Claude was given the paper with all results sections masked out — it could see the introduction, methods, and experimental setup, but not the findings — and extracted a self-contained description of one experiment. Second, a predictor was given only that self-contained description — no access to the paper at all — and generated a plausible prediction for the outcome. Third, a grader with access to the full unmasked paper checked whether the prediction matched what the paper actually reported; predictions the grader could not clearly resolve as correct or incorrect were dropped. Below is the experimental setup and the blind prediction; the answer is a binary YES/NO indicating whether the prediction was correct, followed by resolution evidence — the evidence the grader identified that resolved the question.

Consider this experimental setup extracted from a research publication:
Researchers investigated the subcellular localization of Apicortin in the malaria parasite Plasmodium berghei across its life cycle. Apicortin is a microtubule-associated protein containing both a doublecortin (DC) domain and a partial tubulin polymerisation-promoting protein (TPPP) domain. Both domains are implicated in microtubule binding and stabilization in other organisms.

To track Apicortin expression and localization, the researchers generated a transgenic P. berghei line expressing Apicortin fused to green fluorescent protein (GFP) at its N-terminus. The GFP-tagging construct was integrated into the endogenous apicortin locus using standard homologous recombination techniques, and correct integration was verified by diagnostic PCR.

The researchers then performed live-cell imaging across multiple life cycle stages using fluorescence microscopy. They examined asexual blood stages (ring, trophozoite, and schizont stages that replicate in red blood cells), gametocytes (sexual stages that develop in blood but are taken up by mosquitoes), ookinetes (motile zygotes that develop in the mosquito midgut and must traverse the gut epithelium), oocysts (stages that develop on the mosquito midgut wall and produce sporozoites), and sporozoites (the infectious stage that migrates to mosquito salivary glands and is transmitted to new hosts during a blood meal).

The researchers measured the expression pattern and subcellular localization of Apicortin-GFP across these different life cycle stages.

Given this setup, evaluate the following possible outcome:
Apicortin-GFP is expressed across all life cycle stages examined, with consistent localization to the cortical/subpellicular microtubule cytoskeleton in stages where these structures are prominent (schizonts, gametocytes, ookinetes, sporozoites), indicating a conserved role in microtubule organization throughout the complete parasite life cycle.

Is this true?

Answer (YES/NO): NO